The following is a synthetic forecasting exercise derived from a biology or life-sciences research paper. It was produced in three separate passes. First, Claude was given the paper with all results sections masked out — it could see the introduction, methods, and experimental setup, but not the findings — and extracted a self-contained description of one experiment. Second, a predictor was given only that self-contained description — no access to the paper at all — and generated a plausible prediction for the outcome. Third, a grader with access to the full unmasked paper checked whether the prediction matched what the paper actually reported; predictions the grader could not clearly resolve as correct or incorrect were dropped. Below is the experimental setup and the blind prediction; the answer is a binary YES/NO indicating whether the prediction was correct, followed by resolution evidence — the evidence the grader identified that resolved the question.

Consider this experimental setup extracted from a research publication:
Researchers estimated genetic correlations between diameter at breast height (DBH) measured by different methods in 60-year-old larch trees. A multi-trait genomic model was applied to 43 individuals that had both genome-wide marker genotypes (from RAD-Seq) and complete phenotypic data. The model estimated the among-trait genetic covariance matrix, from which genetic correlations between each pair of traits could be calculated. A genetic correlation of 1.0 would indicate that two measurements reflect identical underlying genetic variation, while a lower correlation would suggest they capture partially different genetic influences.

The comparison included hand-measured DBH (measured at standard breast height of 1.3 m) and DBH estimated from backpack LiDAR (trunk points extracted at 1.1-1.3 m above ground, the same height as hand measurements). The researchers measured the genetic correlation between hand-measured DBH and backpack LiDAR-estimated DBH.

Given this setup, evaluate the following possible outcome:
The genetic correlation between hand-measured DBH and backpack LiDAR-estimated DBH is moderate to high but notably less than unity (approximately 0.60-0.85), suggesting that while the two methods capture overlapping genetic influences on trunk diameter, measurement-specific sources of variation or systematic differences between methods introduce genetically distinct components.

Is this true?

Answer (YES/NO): YES